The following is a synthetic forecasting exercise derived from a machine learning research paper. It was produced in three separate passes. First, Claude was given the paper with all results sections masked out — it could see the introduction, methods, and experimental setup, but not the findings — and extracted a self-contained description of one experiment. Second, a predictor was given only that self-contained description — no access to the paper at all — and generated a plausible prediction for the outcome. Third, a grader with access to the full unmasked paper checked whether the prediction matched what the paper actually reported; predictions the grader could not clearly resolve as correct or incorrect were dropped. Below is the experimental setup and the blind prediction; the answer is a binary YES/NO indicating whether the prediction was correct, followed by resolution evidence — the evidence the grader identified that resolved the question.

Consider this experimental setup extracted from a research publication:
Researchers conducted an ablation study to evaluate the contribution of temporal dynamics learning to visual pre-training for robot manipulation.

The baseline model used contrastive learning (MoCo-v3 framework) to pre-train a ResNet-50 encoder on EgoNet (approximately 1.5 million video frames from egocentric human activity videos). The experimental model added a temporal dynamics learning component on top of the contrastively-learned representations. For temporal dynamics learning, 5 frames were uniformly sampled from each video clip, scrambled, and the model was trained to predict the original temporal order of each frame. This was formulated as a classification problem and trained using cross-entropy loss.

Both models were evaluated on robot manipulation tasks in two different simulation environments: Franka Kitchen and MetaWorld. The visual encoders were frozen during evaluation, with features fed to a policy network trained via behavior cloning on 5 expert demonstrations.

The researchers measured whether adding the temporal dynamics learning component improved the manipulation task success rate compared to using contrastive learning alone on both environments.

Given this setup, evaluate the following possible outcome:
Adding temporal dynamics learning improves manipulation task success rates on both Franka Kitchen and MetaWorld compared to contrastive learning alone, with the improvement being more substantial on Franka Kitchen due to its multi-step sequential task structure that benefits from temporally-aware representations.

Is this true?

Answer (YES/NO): NO